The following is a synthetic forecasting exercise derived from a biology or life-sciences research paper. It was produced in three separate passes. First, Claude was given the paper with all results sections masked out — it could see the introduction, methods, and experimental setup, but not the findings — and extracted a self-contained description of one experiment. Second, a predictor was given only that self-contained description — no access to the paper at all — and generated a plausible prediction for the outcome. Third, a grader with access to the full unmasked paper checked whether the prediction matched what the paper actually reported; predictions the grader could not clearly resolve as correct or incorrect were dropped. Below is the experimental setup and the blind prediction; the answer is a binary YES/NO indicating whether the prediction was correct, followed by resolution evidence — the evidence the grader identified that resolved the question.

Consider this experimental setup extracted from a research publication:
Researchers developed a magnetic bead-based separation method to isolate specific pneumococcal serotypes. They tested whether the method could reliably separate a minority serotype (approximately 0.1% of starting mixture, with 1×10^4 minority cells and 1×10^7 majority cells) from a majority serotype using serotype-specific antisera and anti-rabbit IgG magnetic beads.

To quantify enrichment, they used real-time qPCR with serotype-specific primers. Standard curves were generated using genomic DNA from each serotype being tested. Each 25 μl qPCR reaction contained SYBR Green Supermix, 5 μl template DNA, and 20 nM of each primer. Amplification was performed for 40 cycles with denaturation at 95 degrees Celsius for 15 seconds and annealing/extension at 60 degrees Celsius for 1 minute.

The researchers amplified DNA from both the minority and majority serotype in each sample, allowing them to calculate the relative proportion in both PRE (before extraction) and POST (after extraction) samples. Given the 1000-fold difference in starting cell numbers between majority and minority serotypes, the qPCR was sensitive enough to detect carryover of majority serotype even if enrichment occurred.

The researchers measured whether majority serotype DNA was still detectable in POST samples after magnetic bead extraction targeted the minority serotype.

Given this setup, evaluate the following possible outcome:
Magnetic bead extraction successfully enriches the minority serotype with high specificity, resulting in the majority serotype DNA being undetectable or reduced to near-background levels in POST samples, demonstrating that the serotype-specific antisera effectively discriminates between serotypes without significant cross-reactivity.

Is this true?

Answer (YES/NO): NO